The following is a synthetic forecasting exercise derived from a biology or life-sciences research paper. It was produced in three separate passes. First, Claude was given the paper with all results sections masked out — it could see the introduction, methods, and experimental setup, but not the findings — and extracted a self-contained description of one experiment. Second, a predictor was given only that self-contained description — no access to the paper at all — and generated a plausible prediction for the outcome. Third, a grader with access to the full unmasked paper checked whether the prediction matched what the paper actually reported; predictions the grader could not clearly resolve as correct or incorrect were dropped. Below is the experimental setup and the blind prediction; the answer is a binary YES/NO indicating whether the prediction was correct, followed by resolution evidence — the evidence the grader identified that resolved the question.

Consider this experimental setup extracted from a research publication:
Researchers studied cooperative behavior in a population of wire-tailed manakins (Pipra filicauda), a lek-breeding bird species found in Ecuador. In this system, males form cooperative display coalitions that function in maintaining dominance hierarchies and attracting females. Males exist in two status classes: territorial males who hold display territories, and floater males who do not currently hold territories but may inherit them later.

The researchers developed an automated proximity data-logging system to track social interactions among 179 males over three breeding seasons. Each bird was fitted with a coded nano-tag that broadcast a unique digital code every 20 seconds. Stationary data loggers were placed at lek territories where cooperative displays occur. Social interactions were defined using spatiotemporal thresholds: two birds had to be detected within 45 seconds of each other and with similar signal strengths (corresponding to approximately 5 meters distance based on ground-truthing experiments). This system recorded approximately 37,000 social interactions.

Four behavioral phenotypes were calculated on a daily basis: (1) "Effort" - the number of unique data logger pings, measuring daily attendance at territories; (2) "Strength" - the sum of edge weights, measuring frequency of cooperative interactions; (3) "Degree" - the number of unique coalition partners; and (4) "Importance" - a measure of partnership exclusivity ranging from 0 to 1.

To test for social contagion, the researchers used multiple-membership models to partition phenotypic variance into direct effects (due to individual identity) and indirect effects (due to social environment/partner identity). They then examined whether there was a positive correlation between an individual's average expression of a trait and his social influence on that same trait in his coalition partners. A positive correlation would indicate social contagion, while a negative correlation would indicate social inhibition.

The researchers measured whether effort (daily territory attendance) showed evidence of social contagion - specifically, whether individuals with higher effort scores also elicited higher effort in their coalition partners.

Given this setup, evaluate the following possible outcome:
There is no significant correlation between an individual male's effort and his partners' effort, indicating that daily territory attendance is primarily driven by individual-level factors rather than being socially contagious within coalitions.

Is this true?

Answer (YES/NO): YES